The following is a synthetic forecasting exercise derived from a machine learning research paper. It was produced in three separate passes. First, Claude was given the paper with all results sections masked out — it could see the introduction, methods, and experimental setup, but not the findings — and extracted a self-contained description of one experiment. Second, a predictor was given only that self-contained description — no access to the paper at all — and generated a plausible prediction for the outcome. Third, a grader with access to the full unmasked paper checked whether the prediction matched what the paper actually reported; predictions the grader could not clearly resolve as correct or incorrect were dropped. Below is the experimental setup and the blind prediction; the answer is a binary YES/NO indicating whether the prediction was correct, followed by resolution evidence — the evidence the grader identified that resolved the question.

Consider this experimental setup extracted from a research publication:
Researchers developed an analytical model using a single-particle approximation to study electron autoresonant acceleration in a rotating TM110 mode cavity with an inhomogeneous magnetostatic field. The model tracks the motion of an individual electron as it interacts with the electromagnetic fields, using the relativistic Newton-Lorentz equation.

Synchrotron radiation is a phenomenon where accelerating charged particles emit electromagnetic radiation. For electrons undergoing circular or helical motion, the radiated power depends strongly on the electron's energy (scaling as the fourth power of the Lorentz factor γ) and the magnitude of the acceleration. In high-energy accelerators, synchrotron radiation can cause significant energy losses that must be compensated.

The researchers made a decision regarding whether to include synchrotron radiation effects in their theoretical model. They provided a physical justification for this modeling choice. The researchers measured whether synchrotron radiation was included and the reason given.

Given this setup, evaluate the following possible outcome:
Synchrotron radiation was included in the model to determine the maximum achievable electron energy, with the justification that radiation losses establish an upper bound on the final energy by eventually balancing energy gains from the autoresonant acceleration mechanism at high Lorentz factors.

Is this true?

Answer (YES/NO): NO